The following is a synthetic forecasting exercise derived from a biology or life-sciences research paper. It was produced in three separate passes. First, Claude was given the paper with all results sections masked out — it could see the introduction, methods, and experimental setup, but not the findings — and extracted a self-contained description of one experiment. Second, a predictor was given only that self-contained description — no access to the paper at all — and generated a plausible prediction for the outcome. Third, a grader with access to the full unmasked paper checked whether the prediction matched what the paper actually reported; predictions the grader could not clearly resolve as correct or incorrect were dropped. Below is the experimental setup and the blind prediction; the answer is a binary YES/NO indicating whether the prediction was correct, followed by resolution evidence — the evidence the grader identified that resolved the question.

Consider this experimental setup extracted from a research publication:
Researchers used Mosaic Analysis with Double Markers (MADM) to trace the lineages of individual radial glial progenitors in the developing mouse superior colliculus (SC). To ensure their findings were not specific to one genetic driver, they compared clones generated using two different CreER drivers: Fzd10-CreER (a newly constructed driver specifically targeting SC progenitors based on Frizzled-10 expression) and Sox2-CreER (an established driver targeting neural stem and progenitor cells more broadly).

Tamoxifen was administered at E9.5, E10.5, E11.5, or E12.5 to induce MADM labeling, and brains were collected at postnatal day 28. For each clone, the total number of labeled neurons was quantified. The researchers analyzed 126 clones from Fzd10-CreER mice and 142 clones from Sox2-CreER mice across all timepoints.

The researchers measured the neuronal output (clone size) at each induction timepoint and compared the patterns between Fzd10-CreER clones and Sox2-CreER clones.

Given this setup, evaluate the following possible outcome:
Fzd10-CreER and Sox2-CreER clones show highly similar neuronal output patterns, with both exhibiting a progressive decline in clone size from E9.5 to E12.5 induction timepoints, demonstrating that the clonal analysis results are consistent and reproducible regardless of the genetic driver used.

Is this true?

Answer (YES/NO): YES